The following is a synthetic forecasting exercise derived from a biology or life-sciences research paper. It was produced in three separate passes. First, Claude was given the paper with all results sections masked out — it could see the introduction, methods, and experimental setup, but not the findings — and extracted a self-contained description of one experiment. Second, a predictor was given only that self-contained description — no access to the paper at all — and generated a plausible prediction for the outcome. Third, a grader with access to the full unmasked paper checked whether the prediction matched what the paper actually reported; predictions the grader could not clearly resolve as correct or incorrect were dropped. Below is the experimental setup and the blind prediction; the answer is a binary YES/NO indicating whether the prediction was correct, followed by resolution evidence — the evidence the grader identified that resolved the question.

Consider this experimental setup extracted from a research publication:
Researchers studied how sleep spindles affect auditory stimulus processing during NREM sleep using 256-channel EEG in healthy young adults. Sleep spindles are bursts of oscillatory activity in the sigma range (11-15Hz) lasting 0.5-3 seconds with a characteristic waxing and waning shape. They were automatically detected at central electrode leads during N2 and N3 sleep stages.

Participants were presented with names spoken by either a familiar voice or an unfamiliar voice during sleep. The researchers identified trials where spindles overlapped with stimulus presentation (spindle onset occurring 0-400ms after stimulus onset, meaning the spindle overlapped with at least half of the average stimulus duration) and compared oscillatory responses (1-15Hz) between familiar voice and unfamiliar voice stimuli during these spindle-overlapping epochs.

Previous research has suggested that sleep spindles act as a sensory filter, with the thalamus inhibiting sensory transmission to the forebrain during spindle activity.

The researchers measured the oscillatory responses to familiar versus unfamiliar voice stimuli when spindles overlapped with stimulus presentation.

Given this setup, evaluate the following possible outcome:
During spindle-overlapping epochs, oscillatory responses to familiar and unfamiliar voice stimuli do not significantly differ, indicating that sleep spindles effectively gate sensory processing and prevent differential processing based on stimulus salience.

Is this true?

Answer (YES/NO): NO